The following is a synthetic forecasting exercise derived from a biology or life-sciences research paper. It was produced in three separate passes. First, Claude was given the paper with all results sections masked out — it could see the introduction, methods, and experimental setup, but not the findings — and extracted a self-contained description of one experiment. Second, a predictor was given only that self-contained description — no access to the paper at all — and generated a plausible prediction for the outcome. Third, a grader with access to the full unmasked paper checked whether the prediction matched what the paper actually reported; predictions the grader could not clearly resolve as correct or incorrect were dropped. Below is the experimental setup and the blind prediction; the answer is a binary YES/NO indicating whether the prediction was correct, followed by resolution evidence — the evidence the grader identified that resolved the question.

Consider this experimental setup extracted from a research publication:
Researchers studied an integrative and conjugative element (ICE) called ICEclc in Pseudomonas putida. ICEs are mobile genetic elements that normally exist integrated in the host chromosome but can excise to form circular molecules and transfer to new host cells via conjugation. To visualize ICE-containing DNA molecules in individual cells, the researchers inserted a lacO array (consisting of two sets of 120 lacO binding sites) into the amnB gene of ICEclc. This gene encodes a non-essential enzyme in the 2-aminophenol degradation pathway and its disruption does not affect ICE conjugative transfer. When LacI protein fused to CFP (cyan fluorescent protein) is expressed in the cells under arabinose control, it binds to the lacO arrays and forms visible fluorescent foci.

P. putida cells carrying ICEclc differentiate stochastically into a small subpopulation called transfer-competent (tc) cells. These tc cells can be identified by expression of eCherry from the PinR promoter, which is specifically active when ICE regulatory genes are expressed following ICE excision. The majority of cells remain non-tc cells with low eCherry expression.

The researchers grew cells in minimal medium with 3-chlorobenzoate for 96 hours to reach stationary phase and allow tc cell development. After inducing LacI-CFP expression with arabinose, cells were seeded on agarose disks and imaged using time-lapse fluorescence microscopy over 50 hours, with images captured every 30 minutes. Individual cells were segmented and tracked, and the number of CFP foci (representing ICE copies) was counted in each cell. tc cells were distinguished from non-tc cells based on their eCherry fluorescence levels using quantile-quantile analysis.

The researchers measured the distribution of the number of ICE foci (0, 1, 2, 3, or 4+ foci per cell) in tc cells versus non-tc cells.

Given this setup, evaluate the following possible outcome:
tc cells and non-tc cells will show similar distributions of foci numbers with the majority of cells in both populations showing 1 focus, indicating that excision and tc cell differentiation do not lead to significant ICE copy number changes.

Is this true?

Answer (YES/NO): NO